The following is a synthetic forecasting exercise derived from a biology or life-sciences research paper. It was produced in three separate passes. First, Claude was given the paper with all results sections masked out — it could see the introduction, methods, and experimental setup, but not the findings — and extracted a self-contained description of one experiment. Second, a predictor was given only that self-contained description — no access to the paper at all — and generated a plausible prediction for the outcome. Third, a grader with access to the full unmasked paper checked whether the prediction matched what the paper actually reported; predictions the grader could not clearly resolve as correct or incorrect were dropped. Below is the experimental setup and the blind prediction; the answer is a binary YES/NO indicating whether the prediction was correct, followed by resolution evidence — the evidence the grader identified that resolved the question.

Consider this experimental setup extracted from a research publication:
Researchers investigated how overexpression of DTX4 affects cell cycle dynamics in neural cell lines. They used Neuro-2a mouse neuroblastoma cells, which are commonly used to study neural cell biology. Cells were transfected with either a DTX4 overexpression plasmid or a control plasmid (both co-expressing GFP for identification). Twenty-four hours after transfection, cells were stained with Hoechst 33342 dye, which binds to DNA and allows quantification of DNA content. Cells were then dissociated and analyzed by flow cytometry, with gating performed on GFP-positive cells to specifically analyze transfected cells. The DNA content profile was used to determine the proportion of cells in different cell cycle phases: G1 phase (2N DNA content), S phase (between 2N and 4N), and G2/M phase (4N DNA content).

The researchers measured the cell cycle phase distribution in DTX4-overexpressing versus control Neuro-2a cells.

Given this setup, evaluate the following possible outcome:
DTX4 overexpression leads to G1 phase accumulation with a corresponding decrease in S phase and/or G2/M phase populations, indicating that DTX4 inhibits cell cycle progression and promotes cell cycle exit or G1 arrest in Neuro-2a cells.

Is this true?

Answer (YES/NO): NO